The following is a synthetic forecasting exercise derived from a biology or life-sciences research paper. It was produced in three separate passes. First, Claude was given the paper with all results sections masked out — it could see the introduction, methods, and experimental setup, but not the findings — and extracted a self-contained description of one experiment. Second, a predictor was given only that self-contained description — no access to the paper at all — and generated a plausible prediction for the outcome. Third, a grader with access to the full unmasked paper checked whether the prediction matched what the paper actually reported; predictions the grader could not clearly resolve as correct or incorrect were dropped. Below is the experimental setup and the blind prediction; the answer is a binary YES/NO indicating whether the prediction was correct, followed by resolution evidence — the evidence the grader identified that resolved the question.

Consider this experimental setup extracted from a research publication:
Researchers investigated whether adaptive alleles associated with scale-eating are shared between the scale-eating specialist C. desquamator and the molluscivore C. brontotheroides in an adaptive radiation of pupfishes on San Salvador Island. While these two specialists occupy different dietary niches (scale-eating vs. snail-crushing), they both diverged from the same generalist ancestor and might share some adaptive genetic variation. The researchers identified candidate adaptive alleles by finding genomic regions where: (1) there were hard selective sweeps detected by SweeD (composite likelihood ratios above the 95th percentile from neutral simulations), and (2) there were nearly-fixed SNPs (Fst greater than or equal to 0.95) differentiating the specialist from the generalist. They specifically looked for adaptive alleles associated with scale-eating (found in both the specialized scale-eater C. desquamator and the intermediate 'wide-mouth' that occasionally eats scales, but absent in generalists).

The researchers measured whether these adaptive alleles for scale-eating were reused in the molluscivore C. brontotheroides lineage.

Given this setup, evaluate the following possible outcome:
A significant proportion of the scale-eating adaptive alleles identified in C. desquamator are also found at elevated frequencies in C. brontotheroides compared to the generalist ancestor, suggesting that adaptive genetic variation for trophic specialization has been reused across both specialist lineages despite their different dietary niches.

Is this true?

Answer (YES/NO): NO